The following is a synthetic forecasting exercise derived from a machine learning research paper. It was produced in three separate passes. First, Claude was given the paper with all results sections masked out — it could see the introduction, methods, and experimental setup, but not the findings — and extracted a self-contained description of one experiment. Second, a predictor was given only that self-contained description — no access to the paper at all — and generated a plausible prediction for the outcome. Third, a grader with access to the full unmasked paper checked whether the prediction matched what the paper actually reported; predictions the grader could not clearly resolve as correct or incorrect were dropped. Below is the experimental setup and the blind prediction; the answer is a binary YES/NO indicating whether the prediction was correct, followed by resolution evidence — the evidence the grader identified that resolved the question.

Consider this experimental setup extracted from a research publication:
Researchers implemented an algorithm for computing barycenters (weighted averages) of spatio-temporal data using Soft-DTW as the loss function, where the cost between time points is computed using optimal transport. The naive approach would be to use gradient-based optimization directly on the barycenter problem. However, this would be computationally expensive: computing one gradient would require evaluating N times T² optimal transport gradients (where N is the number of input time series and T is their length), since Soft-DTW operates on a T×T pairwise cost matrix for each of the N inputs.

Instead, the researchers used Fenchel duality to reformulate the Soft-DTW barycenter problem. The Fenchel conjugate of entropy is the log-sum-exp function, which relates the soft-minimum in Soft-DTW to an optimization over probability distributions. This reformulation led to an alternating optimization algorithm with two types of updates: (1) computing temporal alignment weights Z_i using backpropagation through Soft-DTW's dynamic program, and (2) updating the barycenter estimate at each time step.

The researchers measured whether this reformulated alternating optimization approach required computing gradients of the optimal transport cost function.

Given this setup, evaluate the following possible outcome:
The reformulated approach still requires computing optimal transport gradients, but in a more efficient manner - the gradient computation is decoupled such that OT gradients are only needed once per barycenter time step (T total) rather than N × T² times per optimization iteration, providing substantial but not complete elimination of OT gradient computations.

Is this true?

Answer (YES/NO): NO